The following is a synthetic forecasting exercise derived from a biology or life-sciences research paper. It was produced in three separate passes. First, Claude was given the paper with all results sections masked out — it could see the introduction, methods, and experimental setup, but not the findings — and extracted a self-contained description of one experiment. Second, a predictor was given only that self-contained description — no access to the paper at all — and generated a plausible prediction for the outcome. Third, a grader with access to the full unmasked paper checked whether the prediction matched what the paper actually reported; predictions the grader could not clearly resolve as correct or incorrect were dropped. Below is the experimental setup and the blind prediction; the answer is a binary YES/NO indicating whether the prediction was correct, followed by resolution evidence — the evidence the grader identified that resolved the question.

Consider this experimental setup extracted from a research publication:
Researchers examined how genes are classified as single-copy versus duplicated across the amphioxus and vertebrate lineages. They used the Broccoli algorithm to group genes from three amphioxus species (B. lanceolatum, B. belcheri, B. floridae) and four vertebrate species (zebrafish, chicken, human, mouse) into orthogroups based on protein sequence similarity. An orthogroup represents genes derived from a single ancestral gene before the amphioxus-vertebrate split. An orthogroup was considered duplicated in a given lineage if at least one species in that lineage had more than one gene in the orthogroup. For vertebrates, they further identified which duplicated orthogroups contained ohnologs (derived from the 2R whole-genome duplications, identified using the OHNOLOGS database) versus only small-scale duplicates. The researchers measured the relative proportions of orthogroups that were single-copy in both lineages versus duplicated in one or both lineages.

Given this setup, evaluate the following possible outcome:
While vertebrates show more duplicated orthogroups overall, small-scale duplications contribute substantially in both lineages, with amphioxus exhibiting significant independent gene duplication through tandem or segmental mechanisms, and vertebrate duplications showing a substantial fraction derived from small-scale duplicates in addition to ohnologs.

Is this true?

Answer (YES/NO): YES